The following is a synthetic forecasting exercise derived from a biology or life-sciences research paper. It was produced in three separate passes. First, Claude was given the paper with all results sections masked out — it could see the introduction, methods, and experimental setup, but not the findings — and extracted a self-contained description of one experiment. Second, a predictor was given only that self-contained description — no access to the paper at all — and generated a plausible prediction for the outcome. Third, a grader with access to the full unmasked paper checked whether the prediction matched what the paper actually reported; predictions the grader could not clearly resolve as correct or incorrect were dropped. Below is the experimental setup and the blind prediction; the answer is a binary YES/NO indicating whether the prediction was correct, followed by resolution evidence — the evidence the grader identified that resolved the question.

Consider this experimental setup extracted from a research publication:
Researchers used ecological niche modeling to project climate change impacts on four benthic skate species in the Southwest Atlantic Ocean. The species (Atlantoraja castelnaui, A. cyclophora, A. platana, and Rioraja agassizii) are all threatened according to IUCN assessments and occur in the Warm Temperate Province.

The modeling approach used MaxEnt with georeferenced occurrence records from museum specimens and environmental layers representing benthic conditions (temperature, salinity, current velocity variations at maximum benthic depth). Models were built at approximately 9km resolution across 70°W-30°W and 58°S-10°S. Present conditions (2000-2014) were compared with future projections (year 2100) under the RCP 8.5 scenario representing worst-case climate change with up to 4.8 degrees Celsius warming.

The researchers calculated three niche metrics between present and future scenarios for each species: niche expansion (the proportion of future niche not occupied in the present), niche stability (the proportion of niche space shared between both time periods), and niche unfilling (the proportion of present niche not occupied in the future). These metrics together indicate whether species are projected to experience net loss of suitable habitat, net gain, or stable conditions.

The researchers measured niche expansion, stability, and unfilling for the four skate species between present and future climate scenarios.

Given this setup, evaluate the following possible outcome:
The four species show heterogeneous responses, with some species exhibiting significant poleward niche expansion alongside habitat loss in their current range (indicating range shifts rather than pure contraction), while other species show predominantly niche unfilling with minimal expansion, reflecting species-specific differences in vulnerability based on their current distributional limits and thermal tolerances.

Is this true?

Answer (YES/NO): NO